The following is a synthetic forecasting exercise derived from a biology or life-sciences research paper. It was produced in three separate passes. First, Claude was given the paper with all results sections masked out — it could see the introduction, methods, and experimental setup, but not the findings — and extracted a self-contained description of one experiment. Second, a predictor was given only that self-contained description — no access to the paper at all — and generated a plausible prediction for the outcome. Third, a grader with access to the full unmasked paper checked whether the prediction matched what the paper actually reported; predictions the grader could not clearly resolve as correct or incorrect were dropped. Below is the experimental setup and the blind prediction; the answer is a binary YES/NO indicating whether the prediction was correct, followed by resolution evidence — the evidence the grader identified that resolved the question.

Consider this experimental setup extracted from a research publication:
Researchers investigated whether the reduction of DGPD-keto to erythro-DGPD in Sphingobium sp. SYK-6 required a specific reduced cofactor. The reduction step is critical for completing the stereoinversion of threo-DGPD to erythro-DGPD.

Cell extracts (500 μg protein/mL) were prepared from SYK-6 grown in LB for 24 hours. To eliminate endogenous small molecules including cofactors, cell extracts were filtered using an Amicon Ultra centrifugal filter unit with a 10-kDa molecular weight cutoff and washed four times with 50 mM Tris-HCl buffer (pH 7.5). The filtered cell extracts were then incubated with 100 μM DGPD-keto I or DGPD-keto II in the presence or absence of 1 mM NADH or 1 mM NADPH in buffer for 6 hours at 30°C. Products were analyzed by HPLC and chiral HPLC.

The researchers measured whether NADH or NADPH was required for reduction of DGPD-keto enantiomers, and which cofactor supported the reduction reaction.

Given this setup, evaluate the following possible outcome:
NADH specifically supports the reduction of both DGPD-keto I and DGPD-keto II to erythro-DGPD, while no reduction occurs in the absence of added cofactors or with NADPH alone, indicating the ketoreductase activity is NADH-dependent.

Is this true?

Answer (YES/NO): NO